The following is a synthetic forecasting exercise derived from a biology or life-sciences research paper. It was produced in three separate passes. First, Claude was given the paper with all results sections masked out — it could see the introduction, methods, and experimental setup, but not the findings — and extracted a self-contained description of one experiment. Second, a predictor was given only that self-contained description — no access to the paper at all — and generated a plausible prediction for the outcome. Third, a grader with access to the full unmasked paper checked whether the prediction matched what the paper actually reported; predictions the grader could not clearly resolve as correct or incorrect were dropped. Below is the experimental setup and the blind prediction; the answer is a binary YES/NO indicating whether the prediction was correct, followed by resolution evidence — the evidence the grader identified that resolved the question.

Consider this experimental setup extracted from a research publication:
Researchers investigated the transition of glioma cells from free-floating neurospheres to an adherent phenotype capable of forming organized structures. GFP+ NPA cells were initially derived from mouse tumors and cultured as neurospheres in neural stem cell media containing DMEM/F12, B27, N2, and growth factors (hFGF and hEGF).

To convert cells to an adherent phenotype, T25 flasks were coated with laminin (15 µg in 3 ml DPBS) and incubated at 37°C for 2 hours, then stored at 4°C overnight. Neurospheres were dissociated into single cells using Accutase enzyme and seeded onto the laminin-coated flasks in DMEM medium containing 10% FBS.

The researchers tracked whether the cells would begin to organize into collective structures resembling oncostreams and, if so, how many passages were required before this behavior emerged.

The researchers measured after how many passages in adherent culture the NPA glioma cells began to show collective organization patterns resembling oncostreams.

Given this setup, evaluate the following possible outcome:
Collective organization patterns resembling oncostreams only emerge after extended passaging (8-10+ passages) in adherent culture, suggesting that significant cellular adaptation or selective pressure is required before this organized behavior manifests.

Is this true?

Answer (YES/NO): NO